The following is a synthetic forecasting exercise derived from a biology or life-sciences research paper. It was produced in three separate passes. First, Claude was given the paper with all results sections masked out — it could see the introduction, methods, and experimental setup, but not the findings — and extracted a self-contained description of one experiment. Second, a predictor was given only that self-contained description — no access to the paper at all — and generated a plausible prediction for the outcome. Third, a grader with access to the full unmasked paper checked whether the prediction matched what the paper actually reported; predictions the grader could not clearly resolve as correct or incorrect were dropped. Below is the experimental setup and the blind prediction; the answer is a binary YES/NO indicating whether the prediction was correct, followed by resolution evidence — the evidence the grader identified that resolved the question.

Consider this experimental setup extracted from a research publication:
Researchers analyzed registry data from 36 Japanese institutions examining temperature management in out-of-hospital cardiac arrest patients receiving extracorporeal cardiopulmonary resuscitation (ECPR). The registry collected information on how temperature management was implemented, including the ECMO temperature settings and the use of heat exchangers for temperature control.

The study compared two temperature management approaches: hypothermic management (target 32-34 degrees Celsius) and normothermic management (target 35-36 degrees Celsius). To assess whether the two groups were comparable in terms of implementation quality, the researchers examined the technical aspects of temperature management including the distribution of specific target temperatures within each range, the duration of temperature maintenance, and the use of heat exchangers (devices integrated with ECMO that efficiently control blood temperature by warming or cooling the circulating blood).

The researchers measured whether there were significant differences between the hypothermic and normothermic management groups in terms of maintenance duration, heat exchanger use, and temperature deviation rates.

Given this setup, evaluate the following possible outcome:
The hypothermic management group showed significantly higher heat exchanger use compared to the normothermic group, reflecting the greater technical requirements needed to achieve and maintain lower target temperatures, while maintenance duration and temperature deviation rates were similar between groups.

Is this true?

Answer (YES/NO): NO